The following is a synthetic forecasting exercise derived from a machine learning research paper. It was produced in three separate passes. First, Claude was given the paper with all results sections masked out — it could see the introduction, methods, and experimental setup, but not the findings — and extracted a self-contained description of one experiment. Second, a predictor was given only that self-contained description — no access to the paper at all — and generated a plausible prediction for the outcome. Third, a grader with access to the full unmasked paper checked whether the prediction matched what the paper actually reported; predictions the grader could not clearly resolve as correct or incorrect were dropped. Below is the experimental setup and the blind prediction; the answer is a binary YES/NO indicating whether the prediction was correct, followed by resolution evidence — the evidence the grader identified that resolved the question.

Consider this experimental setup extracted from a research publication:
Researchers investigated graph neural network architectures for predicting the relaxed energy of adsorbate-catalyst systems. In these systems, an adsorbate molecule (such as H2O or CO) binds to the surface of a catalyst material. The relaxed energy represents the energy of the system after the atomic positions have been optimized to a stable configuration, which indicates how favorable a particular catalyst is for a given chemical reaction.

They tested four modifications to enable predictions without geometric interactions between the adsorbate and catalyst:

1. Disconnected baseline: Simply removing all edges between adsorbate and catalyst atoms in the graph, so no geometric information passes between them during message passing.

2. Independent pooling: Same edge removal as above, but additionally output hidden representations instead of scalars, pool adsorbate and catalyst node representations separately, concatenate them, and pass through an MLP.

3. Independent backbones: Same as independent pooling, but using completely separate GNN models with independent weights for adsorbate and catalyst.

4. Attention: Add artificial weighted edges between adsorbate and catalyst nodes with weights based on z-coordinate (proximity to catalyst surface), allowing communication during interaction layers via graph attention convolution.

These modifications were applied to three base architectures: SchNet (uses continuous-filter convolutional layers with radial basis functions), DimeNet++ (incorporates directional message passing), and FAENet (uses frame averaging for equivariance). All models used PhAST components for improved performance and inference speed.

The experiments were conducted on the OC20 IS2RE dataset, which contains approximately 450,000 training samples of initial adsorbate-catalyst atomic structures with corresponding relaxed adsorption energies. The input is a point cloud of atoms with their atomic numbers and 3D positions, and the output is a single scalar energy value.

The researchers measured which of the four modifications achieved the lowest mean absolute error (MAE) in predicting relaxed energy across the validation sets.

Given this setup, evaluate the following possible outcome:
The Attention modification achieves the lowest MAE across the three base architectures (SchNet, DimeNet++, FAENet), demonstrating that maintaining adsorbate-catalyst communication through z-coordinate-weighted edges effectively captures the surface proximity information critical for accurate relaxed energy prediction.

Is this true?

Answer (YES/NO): NO